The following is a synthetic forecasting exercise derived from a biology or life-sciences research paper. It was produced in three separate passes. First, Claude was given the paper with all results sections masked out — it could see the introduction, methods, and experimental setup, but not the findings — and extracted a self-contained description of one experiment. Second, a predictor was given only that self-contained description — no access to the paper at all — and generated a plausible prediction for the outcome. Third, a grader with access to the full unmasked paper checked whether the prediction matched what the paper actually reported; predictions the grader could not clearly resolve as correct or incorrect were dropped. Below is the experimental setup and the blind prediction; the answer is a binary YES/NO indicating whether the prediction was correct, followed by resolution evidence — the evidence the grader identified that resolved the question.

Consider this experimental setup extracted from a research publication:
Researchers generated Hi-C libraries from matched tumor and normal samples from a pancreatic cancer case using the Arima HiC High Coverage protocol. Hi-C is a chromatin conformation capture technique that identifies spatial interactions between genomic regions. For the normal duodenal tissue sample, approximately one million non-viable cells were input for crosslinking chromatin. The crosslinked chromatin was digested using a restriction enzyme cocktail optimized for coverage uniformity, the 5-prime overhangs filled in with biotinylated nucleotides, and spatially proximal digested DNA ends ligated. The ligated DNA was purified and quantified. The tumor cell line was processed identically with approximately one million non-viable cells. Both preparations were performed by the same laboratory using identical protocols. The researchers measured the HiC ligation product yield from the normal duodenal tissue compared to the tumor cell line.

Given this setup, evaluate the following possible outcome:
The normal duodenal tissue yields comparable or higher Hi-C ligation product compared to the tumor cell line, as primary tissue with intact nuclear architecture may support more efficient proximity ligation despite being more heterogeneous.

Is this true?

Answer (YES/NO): YES